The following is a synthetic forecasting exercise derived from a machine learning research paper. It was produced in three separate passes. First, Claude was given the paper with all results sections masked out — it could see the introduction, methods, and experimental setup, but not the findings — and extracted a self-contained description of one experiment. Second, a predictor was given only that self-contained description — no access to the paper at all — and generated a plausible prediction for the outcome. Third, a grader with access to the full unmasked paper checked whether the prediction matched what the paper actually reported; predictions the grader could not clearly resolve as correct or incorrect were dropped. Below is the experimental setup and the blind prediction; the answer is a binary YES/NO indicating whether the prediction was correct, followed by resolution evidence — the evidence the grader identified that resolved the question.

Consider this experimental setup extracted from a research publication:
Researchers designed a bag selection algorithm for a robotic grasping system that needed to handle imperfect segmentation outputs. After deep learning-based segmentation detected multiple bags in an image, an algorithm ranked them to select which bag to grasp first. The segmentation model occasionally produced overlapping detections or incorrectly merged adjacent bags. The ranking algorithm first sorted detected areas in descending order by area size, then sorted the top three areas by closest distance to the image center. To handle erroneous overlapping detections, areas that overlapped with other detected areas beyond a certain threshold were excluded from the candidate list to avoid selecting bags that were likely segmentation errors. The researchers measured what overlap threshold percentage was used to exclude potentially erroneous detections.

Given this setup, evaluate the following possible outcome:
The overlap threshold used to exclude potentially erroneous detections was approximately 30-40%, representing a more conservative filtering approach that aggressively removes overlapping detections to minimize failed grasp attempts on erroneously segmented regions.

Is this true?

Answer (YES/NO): NO